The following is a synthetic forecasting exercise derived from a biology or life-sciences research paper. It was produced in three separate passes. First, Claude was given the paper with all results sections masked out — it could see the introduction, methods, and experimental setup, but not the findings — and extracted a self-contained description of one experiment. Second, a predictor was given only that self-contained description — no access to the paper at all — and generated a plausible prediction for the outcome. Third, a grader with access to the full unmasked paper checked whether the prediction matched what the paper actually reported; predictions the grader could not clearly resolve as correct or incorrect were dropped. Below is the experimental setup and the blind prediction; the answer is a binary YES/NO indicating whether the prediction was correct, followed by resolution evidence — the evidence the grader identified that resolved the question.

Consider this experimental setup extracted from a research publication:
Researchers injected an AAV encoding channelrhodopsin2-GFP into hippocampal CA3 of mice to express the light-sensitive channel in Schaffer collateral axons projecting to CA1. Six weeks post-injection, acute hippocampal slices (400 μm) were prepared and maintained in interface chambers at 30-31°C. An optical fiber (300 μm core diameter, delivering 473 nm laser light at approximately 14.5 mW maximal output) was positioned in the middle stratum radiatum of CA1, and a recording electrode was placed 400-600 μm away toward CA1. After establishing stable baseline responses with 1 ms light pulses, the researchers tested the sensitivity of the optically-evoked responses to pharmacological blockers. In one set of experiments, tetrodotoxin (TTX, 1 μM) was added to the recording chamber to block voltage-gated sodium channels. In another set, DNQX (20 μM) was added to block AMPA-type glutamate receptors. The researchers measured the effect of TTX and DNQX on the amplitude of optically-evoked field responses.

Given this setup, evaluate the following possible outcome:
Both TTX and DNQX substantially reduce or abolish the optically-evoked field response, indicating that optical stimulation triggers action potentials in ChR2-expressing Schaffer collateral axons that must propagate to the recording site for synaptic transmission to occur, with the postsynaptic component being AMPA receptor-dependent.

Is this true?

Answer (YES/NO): YES